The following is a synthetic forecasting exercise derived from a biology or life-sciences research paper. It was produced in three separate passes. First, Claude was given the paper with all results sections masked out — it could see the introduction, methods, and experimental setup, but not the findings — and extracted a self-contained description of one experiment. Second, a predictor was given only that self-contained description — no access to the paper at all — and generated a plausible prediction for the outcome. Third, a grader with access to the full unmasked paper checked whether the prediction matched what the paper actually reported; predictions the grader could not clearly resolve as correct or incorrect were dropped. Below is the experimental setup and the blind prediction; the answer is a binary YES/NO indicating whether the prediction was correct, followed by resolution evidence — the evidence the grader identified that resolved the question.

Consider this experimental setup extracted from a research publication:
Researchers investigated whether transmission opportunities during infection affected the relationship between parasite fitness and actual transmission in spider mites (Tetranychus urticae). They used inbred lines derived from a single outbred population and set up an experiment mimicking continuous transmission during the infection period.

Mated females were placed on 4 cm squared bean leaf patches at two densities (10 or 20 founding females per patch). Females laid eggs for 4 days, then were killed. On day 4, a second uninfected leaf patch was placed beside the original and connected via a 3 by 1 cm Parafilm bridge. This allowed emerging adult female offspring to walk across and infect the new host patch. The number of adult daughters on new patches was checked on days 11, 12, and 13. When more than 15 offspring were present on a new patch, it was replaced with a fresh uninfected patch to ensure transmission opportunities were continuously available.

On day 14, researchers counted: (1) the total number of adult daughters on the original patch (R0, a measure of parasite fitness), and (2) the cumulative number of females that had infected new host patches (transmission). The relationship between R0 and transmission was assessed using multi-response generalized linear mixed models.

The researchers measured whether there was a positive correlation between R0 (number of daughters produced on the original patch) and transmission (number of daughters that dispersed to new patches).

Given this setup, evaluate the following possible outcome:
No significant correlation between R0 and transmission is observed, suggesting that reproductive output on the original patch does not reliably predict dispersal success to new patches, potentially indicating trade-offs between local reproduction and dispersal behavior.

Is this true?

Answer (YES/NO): NO